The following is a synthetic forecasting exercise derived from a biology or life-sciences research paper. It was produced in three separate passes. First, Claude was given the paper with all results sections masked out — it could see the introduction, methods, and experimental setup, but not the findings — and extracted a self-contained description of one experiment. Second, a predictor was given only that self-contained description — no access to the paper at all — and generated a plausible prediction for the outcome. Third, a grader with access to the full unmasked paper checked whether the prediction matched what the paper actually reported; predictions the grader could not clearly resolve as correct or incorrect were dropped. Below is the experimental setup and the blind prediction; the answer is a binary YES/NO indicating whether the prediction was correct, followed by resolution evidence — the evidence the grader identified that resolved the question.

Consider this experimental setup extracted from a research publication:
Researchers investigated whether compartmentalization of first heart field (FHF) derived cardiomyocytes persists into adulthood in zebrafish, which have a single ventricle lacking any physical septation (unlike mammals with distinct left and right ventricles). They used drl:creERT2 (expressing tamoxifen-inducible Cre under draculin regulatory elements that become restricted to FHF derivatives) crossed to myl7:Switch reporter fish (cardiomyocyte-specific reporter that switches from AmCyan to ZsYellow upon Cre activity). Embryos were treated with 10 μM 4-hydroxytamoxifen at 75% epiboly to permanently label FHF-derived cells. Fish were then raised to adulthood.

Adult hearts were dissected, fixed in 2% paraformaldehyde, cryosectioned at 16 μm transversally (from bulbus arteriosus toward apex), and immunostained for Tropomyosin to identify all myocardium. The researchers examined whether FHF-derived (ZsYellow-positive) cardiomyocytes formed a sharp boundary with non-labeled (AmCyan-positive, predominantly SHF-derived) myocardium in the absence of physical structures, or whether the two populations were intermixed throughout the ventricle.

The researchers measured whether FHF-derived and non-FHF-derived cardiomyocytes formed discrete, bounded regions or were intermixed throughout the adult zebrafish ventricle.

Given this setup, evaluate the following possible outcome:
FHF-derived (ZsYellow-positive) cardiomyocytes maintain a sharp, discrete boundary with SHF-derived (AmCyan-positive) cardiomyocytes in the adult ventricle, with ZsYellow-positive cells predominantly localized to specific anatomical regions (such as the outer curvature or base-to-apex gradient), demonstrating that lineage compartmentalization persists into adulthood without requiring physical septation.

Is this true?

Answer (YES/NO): NO